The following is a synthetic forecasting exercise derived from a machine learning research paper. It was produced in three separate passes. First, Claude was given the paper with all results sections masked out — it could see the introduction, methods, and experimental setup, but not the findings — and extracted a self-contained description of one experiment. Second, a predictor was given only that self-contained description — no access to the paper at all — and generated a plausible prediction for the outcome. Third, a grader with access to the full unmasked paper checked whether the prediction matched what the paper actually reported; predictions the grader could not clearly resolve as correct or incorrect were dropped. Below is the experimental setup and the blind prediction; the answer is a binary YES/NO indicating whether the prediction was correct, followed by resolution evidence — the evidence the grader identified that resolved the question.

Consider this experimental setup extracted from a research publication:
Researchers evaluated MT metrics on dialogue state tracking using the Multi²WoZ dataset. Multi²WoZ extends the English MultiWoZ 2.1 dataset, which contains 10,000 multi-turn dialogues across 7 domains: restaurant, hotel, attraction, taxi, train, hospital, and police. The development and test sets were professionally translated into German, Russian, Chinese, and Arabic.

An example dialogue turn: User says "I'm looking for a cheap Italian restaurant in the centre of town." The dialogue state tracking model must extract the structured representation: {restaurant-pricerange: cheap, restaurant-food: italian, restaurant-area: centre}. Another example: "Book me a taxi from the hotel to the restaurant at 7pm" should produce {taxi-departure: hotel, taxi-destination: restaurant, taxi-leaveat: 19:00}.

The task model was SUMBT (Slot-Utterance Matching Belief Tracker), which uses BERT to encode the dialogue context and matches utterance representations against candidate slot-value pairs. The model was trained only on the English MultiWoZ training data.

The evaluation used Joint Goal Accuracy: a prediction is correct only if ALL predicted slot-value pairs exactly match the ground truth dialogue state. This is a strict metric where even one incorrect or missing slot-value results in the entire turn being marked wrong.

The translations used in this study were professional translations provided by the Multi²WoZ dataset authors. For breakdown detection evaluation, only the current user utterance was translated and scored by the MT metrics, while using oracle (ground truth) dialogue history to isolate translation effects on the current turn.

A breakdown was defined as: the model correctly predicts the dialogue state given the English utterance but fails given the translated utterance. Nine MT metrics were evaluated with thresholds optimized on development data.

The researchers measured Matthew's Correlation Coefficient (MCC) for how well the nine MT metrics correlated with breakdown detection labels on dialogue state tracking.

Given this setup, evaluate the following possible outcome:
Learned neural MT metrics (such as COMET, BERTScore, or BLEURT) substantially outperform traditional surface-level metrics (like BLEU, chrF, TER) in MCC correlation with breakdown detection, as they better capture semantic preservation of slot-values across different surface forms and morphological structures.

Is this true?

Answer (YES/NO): NO